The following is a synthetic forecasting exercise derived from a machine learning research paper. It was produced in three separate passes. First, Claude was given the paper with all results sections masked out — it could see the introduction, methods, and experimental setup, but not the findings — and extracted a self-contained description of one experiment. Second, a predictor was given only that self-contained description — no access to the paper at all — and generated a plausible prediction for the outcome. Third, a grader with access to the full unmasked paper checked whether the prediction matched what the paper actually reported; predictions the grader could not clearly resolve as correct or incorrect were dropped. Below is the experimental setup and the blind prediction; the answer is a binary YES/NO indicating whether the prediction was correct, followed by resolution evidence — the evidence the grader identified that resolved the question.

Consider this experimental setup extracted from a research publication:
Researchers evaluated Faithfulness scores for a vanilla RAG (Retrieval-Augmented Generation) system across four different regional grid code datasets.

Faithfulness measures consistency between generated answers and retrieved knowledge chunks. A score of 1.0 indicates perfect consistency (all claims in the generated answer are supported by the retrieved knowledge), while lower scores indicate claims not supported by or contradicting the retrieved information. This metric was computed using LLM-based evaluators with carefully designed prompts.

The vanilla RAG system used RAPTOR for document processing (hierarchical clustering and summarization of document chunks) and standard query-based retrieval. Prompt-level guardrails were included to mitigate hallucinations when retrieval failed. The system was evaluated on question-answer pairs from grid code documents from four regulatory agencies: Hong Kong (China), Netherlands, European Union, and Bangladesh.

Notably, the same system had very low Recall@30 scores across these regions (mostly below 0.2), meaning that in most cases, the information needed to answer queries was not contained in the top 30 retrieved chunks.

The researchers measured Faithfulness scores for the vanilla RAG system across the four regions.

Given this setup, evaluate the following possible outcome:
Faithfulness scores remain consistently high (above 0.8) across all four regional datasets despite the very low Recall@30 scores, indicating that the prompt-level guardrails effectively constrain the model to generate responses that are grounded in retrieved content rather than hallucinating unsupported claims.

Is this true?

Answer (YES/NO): YES